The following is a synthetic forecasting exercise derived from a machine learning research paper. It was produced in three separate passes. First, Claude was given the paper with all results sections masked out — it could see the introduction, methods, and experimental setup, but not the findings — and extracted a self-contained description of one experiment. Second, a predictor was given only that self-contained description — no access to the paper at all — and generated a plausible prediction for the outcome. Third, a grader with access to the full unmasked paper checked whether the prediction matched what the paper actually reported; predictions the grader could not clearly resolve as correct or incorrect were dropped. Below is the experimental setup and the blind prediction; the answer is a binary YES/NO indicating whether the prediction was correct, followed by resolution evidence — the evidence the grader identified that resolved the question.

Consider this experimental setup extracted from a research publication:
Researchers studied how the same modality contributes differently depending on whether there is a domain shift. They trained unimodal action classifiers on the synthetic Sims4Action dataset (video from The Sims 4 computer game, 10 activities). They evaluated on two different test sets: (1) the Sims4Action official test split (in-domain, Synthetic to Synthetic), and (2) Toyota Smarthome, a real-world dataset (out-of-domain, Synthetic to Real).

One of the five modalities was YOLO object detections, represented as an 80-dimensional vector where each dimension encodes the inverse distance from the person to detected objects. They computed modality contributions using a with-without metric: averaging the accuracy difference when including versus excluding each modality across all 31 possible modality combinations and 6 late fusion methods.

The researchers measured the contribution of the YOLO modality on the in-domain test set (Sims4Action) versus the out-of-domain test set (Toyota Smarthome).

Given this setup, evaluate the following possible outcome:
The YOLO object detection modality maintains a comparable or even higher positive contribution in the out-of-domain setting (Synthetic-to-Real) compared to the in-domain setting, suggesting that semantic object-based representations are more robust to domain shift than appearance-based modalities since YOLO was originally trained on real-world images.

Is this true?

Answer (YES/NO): NO